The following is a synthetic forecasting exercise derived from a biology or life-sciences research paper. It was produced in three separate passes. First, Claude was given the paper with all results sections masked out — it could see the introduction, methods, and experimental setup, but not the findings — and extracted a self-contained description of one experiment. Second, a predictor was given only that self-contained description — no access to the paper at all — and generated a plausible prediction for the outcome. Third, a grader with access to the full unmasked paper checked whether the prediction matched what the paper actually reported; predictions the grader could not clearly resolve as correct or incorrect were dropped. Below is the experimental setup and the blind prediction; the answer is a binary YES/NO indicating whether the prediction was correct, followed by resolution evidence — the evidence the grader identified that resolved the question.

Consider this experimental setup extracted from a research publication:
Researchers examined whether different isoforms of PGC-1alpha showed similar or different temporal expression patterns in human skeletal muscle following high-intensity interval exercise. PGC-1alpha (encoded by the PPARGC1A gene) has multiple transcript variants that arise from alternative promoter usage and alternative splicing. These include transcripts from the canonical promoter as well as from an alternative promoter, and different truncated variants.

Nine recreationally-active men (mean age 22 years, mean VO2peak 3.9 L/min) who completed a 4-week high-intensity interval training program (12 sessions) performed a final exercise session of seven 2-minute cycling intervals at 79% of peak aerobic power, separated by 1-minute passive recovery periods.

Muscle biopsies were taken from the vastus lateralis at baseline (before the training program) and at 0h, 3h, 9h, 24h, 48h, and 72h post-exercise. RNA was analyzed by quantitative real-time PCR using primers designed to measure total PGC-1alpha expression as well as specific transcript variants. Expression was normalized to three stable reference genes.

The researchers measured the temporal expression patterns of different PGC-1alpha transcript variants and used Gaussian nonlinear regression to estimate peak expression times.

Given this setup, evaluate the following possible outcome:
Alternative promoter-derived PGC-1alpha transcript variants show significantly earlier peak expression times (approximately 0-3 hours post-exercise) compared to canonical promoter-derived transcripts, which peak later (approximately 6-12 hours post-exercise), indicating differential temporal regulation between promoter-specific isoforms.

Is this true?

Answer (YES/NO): NO